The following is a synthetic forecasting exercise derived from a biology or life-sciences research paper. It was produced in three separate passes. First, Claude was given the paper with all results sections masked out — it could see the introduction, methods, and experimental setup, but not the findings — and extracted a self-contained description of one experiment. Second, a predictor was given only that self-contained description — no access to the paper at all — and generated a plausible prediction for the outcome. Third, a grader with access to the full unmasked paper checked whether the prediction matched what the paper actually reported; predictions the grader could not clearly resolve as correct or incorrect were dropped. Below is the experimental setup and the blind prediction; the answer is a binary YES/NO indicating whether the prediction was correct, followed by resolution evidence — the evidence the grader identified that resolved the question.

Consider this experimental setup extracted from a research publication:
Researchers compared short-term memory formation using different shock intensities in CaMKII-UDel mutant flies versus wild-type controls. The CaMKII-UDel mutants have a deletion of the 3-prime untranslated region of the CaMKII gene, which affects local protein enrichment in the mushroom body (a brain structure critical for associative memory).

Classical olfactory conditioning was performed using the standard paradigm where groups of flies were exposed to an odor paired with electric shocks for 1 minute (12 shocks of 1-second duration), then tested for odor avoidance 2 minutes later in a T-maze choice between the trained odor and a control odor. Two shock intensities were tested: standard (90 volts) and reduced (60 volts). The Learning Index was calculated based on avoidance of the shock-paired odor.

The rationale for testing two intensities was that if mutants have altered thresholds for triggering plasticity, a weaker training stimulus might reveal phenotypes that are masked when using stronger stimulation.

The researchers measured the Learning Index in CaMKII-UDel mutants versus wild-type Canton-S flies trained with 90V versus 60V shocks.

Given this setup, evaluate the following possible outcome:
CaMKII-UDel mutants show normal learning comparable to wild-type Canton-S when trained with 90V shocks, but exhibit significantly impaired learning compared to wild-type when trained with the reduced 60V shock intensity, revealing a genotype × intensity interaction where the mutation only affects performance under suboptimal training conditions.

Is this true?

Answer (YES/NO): NO